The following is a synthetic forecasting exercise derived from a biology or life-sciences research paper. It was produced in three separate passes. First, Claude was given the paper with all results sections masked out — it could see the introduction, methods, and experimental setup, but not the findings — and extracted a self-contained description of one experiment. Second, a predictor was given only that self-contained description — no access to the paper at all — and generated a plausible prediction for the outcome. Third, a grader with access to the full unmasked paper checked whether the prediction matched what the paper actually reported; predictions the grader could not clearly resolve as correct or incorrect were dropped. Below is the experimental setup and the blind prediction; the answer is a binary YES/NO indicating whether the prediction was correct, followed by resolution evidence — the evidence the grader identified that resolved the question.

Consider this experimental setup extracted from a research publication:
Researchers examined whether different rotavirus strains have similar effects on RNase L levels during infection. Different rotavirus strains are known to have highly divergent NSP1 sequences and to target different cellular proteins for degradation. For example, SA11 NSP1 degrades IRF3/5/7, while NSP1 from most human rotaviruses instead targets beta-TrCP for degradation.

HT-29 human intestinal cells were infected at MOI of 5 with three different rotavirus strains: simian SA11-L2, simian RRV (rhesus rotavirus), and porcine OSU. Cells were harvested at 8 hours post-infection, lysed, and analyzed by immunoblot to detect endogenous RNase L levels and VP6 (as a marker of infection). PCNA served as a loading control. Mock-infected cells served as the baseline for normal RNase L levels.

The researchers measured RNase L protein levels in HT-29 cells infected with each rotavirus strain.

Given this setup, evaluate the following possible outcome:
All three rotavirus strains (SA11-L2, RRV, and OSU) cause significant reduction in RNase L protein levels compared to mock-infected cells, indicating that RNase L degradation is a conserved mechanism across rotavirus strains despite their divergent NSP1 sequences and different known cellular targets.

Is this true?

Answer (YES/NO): NO